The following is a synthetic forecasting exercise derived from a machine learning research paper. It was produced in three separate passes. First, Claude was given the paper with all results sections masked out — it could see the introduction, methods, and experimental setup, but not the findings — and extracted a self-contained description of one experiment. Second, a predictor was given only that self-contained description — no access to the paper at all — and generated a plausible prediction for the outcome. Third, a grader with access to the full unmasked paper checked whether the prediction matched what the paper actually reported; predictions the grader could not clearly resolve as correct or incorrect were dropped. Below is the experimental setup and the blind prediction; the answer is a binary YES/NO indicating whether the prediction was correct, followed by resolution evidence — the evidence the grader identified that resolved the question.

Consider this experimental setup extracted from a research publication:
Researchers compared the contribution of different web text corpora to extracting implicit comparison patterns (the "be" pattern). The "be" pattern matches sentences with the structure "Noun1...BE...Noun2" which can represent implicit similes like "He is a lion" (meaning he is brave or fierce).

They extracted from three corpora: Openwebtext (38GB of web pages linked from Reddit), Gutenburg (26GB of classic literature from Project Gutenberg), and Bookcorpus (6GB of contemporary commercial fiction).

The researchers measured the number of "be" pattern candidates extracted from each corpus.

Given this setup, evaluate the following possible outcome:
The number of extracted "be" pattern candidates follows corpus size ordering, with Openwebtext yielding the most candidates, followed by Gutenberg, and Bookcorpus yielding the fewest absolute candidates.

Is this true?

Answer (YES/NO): YES